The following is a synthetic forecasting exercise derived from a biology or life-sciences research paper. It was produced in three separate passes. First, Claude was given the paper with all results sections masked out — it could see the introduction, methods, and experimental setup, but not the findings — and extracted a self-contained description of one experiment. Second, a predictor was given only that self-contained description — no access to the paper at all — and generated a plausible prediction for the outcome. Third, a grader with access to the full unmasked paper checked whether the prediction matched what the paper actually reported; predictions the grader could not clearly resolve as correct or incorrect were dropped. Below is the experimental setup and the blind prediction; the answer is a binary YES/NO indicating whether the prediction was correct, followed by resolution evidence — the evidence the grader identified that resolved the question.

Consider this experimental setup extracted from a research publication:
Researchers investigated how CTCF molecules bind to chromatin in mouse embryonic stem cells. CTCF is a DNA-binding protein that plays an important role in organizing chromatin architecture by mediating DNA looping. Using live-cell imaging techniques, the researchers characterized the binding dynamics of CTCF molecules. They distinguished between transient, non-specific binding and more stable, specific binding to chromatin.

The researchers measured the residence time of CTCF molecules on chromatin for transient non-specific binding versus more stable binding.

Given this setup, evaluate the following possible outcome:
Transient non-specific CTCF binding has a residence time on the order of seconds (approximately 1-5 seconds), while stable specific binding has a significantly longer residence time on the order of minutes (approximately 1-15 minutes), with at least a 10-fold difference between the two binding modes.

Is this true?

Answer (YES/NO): NO